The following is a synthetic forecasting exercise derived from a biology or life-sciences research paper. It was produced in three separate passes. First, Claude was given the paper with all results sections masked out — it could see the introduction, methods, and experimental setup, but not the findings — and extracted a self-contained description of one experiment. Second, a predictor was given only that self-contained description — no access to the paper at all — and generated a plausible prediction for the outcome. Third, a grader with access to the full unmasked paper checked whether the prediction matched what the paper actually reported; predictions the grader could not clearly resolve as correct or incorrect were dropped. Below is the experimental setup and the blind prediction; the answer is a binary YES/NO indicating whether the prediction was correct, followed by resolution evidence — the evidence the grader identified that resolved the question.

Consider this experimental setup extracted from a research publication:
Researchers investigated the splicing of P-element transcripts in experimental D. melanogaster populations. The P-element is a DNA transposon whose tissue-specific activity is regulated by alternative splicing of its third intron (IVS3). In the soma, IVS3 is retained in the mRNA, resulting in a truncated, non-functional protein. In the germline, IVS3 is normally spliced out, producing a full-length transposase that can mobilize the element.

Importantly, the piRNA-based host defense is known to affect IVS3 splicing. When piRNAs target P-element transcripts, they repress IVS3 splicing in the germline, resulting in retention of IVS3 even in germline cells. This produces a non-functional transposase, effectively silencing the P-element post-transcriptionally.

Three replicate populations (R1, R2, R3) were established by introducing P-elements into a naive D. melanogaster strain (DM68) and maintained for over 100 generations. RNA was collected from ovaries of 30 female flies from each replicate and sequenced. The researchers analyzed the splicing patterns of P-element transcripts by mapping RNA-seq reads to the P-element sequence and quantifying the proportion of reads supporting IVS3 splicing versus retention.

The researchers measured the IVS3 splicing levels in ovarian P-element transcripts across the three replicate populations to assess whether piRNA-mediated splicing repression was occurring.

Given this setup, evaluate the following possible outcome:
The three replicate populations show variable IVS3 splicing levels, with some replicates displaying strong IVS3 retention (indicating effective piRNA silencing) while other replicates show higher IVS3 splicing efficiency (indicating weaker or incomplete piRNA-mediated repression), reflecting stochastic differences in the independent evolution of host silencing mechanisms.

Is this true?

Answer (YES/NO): YES